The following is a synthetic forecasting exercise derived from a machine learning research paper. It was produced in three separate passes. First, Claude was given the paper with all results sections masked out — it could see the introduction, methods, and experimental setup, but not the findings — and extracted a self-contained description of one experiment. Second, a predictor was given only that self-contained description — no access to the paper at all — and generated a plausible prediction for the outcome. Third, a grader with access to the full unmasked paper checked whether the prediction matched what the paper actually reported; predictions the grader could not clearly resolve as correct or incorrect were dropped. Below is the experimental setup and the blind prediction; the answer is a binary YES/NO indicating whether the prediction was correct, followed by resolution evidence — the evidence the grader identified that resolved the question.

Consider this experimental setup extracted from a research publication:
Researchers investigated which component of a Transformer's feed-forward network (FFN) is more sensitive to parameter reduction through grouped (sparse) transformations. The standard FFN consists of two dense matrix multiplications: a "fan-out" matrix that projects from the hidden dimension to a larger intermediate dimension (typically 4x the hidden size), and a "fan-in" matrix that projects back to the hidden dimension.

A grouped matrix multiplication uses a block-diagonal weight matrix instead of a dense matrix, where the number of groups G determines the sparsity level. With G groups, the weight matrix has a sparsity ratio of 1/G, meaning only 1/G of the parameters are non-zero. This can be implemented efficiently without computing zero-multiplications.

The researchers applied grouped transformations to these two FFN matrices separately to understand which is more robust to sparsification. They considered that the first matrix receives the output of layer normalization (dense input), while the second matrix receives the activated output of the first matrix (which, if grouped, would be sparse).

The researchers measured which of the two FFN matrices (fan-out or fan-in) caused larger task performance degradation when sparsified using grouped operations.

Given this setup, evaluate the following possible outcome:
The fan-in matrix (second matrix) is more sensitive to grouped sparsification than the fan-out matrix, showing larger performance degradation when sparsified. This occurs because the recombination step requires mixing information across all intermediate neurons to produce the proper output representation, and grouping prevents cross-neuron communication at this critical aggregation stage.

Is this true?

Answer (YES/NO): NO